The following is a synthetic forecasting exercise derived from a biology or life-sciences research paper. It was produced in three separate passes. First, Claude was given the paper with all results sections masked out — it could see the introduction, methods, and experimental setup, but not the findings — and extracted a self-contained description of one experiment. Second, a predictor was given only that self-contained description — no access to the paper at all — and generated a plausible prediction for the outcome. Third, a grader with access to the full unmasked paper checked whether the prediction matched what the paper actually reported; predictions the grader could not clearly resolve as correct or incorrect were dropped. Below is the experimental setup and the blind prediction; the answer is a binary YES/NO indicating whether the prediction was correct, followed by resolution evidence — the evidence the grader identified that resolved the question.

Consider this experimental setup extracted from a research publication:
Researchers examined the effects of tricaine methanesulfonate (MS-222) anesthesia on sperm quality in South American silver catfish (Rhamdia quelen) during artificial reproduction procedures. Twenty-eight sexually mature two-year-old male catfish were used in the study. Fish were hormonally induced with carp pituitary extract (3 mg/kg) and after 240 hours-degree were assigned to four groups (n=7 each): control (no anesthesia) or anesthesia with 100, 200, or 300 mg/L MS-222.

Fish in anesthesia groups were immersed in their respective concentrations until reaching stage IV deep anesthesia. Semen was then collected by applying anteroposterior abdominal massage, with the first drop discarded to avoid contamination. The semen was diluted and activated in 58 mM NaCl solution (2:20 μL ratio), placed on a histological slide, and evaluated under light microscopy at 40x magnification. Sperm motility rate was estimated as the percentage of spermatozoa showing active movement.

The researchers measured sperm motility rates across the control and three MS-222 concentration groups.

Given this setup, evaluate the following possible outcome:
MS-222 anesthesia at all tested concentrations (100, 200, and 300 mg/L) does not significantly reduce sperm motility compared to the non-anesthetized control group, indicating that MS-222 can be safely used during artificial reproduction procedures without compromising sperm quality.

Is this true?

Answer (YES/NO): NO